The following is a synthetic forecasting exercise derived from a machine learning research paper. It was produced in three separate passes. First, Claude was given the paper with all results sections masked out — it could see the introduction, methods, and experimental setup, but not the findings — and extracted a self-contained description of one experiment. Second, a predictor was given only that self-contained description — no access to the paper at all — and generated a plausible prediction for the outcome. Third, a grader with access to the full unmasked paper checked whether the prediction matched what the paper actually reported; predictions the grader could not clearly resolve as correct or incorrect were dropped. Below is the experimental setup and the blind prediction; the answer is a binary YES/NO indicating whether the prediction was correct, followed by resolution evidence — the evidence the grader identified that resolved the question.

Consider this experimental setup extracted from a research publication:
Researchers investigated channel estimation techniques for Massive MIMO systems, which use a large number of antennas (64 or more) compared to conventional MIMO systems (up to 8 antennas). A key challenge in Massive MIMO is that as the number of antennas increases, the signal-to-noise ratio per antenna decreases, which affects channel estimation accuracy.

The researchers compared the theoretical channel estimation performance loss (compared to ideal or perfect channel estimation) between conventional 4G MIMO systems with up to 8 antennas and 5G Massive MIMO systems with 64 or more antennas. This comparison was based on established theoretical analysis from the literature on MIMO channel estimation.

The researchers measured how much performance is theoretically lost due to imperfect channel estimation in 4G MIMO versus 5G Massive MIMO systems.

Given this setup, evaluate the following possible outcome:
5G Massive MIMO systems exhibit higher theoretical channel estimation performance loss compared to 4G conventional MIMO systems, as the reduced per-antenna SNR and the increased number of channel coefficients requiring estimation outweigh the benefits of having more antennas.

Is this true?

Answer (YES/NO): YES